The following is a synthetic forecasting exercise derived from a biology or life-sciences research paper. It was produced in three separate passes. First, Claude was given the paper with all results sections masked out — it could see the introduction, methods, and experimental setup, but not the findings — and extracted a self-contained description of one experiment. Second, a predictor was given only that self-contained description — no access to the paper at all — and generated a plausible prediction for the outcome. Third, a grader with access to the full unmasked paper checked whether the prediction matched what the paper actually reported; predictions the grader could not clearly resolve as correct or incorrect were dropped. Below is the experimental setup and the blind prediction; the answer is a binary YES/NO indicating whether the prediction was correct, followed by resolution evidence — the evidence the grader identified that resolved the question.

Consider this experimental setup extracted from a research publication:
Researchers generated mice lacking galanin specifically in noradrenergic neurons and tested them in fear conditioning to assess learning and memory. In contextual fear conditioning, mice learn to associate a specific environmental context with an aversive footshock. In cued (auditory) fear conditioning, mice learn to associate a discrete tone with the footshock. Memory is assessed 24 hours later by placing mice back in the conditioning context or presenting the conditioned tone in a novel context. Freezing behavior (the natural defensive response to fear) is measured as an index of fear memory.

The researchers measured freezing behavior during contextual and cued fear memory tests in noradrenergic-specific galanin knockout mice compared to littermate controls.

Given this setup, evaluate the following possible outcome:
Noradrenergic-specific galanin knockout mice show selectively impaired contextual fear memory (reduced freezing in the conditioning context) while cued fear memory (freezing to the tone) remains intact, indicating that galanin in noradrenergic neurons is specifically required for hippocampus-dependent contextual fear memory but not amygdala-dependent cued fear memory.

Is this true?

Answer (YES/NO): NO